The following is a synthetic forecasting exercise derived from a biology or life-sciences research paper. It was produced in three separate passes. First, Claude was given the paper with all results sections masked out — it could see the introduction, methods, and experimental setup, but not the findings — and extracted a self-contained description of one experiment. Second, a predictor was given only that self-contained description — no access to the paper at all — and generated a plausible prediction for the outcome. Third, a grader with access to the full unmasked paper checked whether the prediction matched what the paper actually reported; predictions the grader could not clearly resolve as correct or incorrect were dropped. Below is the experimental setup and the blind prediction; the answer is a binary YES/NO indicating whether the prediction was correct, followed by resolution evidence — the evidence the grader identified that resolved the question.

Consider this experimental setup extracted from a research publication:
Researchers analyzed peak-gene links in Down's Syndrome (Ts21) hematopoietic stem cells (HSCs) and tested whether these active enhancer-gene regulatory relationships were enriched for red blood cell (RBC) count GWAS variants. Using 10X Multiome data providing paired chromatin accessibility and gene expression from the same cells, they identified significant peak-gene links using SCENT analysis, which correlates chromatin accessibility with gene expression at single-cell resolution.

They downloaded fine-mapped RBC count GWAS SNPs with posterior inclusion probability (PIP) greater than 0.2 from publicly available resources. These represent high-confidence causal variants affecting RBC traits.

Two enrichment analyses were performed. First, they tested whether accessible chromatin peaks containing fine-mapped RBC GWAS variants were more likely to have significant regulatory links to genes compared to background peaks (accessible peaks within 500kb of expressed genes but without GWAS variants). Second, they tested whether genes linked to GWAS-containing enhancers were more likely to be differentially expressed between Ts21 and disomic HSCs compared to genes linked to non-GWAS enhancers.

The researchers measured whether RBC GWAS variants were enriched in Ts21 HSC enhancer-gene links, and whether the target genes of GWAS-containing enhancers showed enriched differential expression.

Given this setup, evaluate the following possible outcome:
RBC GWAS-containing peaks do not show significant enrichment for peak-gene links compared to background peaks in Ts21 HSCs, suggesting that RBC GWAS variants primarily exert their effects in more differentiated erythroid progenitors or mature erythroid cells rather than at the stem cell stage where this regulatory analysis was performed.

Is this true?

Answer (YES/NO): NO